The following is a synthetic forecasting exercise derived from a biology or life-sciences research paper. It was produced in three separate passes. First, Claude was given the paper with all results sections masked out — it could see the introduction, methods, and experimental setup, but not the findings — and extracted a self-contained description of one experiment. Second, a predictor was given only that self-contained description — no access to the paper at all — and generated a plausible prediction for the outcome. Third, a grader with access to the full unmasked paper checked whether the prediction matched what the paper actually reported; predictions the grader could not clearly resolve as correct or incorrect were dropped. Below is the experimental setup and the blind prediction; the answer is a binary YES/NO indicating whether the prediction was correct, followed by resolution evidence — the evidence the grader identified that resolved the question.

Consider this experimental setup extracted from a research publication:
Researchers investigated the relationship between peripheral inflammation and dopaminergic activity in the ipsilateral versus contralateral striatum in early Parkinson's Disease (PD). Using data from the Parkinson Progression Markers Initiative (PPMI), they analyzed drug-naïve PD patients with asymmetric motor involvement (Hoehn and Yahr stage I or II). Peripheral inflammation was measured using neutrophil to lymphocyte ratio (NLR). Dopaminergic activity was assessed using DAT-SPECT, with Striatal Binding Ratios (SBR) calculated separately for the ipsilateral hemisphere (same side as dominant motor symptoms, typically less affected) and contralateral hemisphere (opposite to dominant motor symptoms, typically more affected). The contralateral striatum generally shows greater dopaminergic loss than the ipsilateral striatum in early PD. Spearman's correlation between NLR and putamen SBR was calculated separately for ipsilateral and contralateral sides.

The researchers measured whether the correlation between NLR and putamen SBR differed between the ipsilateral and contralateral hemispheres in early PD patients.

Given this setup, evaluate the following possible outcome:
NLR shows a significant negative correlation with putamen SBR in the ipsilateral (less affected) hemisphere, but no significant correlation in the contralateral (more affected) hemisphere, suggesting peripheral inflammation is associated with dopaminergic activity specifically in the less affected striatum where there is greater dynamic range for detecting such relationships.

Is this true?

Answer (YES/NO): NO